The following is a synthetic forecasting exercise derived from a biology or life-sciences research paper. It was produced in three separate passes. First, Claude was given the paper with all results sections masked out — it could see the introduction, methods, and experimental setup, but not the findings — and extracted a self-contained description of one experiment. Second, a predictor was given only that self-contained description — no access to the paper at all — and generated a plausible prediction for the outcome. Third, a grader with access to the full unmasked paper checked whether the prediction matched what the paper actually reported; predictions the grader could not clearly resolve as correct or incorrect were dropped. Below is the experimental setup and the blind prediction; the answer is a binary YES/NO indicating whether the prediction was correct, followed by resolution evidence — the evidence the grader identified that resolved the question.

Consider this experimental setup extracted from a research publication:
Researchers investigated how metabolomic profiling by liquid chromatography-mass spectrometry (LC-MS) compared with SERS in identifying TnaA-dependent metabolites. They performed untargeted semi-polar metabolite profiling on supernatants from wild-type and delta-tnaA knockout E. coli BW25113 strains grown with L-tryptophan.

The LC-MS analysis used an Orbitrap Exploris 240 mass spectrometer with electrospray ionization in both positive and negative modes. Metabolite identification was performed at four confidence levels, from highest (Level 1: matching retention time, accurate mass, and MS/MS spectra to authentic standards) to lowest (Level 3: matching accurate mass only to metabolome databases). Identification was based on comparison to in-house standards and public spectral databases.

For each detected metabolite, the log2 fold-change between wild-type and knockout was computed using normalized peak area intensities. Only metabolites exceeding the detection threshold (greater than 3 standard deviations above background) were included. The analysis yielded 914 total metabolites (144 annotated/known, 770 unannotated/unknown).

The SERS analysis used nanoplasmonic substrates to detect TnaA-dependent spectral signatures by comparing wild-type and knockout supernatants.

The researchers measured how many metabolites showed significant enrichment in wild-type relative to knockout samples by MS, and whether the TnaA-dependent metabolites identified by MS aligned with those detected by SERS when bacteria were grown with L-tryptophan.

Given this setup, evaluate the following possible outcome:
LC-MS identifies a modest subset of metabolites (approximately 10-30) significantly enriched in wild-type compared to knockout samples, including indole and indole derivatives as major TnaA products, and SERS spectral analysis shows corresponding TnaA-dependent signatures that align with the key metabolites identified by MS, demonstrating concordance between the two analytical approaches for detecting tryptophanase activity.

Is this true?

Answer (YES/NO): NO